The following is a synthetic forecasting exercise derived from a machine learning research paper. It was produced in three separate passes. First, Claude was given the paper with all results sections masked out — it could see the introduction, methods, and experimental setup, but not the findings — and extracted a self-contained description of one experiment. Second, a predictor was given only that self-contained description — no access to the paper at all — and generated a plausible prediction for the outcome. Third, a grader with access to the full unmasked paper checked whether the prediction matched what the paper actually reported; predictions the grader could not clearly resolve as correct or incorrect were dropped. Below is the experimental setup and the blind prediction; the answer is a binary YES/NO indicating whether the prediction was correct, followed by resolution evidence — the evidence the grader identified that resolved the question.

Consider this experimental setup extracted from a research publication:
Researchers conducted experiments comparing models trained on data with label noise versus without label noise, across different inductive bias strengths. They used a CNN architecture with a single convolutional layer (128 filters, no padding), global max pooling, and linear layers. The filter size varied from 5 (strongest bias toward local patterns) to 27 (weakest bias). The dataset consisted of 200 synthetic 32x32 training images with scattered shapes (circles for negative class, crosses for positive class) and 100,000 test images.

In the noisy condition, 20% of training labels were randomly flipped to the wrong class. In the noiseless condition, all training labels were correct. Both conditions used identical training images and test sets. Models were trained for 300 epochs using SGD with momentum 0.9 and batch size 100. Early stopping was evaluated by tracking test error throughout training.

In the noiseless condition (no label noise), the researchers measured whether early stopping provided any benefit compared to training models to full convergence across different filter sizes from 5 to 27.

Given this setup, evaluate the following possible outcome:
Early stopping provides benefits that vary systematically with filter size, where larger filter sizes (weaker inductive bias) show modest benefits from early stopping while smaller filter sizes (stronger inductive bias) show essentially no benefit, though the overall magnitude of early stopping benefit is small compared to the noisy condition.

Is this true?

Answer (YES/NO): NO